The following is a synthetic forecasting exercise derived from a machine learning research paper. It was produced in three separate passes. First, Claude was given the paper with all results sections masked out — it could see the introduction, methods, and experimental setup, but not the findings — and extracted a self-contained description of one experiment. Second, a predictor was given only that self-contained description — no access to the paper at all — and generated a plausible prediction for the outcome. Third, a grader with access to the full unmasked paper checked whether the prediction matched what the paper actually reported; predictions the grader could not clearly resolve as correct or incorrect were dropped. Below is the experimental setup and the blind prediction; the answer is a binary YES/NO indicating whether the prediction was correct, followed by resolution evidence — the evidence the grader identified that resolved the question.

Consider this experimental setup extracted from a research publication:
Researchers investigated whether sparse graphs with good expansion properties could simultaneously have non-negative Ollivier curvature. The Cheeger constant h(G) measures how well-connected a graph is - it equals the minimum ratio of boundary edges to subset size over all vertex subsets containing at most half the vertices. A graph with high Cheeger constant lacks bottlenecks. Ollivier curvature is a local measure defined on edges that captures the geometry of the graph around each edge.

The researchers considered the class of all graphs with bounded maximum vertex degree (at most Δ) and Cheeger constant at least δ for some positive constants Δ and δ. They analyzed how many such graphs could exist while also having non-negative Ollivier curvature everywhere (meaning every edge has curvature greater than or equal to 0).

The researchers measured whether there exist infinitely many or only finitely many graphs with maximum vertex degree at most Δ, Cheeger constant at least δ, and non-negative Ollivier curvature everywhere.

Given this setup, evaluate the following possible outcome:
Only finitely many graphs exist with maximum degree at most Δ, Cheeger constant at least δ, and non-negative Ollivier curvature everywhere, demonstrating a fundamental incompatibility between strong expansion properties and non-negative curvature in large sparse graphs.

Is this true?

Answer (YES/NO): YES